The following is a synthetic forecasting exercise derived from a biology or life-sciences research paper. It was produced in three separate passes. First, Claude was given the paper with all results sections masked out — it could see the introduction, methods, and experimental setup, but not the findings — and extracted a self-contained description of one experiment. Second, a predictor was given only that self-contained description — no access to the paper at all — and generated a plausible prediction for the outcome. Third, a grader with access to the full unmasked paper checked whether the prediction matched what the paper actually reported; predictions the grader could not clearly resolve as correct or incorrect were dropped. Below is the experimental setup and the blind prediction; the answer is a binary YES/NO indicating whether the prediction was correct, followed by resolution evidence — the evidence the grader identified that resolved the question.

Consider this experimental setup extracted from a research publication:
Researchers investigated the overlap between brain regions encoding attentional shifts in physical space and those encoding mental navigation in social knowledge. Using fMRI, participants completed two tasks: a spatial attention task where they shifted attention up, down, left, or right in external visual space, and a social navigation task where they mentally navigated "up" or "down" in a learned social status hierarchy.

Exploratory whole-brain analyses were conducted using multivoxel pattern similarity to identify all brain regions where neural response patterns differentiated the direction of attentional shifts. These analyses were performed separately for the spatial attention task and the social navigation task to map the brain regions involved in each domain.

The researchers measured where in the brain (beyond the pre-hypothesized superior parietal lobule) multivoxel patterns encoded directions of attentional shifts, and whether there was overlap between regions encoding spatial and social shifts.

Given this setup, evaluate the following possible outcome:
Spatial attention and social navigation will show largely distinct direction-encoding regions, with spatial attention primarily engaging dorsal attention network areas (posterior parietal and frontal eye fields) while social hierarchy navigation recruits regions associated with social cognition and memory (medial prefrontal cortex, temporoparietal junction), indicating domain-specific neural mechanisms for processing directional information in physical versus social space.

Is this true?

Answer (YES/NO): NO